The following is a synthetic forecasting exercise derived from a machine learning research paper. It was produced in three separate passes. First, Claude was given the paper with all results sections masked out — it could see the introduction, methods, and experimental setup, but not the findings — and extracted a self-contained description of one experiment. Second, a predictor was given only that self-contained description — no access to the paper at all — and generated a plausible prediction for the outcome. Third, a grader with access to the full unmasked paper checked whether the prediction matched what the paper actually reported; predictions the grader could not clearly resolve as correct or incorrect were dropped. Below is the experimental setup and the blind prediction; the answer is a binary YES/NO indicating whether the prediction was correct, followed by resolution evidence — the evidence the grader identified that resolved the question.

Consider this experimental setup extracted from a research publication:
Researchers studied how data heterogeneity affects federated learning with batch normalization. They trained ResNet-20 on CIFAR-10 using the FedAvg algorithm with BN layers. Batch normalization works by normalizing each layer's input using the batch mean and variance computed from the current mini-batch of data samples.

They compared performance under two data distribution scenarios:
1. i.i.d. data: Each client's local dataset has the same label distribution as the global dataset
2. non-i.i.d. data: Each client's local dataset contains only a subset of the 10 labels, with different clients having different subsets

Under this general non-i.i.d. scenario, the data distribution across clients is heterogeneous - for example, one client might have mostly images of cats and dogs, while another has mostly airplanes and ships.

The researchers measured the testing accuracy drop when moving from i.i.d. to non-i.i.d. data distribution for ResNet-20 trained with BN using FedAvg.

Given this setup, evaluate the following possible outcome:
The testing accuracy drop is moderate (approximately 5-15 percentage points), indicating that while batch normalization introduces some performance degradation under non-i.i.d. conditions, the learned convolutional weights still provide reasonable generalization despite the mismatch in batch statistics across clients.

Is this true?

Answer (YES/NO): NO